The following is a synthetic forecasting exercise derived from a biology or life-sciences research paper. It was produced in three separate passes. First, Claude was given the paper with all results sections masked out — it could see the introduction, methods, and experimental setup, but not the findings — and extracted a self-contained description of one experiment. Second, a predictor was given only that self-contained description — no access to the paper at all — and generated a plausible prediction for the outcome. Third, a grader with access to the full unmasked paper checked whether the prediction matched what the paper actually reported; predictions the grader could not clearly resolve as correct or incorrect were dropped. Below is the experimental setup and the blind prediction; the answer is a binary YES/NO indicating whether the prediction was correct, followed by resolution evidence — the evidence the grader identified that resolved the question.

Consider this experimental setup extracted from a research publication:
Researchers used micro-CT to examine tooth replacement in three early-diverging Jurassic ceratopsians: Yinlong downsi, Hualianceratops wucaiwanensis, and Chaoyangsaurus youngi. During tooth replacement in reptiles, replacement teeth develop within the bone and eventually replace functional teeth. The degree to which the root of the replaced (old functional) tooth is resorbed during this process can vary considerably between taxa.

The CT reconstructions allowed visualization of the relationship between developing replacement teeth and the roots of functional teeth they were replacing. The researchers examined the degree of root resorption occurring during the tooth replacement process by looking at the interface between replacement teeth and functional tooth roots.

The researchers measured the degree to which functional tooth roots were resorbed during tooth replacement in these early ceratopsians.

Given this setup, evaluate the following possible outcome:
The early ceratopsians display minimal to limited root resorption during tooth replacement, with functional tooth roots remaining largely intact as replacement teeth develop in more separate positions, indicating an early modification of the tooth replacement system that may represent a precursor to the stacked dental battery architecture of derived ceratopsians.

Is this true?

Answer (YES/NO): NO